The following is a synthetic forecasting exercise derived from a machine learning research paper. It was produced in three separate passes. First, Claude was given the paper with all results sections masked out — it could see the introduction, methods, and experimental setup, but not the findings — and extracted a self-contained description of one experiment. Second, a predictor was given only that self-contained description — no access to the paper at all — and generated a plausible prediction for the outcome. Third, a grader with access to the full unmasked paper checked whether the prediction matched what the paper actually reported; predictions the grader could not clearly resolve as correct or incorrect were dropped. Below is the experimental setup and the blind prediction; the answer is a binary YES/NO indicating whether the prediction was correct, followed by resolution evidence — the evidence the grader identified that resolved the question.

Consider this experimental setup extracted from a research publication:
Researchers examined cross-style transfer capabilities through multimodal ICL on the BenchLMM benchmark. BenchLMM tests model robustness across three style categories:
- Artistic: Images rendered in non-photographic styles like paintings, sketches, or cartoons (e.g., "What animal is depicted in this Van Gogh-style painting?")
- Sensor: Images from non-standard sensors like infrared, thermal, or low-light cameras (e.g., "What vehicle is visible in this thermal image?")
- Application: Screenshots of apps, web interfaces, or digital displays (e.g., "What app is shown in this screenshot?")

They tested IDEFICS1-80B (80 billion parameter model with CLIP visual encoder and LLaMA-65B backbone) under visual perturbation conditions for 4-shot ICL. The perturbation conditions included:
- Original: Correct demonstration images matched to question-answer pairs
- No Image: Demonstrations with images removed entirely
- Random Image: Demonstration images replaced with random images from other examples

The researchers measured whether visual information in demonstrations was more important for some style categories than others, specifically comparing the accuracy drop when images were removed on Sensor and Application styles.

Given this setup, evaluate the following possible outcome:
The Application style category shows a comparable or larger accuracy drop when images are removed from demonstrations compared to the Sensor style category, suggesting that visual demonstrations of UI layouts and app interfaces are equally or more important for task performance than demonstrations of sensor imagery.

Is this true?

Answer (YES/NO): NO